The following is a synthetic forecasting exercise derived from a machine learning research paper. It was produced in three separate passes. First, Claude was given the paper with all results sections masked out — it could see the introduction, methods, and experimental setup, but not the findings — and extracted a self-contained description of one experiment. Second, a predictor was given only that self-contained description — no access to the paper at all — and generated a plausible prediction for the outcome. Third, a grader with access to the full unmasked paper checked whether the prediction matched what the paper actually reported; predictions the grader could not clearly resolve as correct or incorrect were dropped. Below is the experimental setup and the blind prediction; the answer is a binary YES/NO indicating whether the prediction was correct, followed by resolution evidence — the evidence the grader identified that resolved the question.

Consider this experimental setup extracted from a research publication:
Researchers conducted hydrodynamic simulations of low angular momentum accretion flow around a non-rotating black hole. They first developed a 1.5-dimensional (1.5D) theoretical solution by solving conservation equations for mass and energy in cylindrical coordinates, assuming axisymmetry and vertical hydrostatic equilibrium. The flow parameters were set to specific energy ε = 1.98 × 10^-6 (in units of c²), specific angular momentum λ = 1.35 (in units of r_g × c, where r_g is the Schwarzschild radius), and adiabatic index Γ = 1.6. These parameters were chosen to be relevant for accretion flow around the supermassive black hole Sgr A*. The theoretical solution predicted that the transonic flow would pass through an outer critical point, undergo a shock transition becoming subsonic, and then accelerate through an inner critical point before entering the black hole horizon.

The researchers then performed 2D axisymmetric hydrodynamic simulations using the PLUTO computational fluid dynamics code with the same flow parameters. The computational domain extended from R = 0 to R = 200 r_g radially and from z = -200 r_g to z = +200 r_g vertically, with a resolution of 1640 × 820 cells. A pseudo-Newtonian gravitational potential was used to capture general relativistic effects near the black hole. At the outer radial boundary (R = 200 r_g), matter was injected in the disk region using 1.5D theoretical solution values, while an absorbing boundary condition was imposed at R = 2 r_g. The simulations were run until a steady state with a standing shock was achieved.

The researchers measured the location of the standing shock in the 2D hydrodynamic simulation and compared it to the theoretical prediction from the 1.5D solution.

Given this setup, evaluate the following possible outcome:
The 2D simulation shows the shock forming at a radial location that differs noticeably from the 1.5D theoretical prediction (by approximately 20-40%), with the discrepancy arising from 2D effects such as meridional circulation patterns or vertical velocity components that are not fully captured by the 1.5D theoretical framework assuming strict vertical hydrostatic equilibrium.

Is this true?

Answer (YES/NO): NO